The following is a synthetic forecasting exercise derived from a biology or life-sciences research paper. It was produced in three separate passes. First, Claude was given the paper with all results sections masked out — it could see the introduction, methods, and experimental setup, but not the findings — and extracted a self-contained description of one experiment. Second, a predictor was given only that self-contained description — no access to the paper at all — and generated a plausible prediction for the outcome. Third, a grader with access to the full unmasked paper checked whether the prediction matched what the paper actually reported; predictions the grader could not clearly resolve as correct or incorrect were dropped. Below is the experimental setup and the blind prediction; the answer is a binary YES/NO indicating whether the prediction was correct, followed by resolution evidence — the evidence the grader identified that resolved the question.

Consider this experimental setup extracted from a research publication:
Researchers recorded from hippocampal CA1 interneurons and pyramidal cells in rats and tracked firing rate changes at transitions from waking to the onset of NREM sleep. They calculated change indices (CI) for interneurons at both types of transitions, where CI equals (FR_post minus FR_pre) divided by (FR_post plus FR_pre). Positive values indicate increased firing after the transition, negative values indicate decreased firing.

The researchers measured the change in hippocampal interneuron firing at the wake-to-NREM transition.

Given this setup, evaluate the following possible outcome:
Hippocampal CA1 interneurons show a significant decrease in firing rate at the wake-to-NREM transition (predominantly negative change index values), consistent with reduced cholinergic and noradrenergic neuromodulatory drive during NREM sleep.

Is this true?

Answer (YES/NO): YES